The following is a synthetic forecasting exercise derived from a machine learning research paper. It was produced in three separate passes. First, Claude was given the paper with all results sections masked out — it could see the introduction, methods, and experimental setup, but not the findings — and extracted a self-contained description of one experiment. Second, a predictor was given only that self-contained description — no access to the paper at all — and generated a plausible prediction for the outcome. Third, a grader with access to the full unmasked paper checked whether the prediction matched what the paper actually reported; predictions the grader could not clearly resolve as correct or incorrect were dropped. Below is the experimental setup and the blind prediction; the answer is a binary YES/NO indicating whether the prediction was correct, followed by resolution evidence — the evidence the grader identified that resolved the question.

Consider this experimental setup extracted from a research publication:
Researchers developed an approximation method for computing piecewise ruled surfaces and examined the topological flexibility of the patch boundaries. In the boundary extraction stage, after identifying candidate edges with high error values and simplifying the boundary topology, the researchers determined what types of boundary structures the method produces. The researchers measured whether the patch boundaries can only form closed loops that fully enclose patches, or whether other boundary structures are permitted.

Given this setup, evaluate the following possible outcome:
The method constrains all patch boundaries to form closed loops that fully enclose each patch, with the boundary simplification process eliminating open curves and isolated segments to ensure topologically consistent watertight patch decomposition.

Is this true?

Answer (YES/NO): NO